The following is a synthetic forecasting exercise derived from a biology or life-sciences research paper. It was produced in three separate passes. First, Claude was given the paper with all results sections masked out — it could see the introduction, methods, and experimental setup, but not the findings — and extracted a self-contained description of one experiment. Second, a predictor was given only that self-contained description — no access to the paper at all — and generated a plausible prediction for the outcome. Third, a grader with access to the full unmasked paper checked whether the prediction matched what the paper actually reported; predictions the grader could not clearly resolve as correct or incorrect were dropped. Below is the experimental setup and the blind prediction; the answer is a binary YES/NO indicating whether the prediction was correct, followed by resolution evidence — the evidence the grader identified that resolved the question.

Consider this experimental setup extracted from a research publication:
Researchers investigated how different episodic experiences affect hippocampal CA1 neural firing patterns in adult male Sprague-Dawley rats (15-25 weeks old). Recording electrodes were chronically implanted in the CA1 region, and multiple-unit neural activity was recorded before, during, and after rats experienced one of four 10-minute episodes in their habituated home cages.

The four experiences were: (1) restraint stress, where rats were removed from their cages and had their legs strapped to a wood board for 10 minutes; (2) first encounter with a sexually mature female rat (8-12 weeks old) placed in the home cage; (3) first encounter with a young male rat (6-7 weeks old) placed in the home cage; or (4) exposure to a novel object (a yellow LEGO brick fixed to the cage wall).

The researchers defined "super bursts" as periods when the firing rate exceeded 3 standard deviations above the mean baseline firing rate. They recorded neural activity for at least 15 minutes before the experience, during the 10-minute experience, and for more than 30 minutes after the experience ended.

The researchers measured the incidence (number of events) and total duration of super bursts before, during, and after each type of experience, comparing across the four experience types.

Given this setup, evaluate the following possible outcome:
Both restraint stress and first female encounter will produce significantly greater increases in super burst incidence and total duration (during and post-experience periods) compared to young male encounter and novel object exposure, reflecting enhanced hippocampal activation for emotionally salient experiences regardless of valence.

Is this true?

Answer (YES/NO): YES